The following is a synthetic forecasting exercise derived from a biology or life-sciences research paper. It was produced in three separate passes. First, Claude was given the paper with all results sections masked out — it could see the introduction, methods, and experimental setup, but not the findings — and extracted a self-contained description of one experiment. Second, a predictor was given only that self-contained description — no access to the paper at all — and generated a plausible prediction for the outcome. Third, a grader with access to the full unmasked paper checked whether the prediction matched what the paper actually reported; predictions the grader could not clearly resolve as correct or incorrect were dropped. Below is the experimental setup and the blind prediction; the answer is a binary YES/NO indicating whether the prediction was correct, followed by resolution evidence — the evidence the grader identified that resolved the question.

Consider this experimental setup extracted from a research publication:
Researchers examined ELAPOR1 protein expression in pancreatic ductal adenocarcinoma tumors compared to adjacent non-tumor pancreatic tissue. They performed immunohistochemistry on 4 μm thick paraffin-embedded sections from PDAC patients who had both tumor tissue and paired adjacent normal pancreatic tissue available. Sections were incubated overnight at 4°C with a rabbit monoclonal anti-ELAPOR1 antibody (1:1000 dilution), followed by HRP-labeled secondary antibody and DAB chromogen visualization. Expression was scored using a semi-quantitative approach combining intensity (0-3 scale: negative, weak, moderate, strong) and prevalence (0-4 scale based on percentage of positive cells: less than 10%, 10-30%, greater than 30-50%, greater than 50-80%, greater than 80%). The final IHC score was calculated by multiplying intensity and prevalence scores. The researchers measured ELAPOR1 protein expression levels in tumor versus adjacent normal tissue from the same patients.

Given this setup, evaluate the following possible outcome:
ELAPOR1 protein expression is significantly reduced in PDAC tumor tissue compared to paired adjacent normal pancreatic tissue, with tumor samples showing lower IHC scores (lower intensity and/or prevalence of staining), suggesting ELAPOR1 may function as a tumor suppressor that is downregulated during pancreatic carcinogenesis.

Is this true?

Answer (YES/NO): YES